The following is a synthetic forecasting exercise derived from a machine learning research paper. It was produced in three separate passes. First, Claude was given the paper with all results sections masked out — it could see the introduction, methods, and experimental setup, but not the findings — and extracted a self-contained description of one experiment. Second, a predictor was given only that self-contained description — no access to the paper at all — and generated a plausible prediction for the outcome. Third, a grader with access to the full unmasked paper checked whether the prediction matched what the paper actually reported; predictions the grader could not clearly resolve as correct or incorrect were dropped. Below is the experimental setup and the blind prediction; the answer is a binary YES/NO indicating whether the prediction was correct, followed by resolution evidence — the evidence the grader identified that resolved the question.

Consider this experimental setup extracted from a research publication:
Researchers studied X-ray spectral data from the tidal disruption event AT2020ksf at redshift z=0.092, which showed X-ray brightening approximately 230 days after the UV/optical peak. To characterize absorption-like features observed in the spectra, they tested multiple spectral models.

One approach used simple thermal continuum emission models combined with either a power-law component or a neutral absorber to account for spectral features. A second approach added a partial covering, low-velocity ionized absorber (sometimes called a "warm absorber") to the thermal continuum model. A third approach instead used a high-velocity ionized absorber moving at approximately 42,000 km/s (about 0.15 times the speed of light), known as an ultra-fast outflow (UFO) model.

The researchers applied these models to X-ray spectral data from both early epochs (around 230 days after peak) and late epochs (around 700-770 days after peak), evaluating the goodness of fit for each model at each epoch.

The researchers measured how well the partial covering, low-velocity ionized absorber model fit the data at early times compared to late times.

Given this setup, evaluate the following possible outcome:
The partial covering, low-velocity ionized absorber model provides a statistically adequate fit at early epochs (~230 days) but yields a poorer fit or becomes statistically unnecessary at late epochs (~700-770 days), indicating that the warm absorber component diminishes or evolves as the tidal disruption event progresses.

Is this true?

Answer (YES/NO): YES